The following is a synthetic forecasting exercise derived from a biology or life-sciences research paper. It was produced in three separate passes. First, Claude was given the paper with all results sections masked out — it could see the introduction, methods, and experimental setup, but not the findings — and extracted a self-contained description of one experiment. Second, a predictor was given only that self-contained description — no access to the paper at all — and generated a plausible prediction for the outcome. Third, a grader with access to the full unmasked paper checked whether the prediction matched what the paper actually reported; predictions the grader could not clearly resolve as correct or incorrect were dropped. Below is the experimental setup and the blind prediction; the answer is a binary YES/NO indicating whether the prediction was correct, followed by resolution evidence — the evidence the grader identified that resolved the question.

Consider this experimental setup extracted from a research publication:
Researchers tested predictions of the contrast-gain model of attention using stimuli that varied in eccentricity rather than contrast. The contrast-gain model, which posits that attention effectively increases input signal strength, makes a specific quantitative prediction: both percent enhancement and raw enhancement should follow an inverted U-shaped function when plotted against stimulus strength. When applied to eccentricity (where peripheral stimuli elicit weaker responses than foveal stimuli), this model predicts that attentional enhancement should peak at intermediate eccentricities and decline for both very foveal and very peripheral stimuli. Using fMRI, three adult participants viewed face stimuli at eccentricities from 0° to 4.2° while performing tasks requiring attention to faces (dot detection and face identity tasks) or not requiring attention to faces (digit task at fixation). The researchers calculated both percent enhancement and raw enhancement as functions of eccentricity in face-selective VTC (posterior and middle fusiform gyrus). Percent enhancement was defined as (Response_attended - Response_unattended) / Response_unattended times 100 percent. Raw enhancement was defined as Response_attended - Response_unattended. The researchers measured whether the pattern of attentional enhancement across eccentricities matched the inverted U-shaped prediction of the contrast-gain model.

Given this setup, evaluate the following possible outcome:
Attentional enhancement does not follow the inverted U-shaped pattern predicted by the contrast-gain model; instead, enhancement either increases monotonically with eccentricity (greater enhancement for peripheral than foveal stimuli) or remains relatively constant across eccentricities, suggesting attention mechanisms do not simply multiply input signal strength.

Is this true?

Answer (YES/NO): YES